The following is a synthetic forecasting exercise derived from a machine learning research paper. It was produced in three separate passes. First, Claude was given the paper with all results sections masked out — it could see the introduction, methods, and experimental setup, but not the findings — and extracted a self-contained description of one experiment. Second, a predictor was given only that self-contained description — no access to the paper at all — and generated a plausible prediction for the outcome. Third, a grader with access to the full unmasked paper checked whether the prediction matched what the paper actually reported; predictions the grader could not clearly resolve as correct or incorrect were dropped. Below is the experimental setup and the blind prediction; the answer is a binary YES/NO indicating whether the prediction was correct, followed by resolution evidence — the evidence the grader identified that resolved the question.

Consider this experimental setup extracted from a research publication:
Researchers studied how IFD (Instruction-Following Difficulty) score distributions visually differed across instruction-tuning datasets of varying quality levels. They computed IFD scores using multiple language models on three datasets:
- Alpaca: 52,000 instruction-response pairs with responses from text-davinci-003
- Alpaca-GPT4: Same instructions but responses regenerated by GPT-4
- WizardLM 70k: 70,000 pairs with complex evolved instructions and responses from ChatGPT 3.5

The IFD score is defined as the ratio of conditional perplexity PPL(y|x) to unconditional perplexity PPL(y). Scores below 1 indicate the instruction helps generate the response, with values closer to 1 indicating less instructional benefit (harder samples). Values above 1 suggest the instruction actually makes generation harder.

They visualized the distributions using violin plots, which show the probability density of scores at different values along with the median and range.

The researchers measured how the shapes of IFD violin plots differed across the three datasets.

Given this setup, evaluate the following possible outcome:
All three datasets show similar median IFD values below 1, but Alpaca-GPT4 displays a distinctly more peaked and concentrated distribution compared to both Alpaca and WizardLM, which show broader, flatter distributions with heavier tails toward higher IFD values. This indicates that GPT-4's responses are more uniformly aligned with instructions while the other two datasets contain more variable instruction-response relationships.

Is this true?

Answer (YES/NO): NO